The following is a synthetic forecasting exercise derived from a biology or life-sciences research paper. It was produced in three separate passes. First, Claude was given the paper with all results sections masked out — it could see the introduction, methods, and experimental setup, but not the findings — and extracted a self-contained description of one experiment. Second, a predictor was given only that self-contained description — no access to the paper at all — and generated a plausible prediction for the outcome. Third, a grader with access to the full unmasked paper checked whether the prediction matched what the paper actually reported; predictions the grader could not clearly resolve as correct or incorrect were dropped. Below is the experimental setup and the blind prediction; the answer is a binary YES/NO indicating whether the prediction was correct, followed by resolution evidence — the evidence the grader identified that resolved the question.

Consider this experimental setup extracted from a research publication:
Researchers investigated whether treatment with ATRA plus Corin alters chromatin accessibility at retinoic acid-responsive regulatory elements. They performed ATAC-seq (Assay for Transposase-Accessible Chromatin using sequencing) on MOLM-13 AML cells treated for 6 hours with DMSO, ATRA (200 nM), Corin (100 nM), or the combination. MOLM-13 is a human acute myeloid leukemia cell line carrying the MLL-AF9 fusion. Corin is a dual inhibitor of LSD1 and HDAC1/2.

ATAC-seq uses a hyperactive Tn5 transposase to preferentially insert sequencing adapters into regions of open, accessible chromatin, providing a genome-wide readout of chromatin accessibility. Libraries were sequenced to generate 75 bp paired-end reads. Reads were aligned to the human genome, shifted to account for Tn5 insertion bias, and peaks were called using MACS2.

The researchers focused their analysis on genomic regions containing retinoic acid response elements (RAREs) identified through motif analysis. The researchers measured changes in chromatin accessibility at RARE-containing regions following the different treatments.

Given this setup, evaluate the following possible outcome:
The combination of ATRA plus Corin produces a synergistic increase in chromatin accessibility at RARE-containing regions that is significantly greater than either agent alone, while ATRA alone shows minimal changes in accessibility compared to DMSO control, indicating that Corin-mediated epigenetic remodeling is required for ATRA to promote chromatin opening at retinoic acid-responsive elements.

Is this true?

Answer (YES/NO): YES